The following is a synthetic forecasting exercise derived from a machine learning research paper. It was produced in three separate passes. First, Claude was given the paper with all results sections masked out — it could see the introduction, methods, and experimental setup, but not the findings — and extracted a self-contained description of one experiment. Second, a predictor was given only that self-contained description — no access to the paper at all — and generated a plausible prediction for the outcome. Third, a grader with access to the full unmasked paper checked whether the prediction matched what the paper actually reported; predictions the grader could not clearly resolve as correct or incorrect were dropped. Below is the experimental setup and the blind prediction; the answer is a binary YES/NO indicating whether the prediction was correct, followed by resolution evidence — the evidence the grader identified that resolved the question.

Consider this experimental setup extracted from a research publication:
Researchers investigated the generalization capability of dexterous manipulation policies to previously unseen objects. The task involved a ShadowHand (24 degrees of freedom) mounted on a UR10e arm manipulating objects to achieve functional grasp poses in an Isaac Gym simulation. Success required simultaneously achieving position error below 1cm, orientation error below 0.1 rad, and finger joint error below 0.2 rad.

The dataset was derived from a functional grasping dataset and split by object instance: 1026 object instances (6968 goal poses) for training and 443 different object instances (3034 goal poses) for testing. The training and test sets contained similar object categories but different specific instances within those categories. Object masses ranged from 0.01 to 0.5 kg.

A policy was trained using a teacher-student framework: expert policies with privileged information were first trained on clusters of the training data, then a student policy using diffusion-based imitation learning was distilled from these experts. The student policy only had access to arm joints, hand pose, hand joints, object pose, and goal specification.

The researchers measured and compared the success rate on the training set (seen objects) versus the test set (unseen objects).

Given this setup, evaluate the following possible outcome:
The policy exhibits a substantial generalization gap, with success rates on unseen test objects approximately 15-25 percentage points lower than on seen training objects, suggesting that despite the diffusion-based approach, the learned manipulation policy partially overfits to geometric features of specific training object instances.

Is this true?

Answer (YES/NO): NO